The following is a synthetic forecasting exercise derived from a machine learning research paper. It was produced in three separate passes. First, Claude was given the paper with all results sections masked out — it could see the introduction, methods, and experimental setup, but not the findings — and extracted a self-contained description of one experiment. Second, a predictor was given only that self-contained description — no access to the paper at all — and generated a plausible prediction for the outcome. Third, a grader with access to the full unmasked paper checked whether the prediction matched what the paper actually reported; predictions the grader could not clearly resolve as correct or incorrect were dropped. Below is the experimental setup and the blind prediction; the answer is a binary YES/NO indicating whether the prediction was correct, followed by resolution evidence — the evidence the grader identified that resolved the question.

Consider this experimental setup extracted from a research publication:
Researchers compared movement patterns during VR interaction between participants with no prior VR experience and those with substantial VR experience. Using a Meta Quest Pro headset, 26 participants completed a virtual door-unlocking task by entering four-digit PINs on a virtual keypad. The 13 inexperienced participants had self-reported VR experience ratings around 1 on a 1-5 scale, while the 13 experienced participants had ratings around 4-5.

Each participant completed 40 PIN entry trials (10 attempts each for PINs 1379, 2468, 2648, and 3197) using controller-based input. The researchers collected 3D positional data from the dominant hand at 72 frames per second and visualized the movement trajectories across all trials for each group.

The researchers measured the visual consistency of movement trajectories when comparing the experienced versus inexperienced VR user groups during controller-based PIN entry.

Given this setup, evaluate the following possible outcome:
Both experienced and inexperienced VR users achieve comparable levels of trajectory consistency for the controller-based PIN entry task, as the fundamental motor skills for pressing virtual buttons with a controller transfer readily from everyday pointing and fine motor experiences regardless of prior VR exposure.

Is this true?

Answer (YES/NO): NO